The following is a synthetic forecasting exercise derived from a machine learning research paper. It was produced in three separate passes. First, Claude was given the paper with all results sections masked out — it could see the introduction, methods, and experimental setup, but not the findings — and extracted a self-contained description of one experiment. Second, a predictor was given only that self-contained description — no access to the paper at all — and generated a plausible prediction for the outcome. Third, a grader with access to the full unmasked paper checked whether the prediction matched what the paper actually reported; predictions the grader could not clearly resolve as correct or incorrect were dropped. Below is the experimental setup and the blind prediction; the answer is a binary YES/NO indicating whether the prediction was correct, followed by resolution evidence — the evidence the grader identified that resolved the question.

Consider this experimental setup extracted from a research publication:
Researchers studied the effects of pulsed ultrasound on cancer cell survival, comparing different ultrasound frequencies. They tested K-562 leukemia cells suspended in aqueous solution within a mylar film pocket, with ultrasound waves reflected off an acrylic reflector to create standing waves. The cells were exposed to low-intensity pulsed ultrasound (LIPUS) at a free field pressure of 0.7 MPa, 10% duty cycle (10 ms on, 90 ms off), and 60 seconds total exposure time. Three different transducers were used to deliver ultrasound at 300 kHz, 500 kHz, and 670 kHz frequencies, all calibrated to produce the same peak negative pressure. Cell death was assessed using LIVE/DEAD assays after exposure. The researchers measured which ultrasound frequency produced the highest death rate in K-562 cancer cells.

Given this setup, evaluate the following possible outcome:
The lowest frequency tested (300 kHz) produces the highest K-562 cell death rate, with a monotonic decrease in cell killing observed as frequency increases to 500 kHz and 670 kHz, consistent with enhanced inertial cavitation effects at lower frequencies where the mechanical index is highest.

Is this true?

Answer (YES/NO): NO